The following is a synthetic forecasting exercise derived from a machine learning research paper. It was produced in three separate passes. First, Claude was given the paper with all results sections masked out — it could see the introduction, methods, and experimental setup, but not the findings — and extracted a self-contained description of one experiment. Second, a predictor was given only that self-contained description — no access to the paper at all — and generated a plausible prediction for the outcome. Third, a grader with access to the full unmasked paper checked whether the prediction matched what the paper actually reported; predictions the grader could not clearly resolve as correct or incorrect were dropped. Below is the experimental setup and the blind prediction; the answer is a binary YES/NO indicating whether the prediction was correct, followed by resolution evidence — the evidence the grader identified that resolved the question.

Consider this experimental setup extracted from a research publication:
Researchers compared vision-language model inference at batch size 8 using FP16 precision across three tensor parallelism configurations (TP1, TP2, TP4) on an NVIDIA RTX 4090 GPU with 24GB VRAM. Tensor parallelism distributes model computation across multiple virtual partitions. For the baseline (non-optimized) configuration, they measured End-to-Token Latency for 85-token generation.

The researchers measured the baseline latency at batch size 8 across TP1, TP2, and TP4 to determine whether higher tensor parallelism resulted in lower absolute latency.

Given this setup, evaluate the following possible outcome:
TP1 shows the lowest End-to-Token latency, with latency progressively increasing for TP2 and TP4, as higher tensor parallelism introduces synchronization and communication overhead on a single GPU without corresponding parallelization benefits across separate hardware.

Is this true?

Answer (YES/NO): NO